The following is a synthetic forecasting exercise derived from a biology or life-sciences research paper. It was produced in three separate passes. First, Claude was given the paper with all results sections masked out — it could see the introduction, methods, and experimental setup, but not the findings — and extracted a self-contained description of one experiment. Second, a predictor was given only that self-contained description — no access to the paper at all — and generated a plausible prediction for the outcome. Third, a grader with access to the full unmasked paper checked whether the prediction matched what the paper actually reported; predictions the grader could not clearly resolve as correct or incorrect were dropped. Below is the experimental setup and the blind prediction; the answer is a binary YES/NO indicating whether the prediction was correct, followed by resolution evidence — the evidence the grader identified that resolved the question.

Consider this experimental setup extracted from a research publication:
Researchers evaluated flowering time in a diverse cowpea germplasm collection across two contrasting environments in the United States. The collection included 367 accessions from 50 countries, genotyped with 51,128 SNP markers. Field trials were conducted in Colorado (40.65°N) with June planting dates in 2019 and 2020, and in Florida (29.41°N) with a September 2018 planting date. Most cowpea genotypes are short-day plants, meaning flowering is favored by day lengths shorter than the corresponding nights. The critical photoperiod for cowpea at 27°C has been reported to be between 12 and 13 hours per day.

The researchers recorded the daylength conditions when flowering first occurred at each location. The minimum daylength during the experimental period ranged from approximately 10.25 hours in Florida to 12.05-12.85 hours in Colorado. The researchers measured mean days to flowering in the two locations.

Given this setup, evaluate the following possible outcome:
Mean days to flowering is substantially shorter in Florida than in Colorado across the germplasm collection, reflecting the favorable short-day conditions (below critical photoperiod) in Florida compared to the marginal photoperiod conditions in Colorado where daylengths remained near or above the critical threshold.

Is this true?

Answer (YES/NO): YES